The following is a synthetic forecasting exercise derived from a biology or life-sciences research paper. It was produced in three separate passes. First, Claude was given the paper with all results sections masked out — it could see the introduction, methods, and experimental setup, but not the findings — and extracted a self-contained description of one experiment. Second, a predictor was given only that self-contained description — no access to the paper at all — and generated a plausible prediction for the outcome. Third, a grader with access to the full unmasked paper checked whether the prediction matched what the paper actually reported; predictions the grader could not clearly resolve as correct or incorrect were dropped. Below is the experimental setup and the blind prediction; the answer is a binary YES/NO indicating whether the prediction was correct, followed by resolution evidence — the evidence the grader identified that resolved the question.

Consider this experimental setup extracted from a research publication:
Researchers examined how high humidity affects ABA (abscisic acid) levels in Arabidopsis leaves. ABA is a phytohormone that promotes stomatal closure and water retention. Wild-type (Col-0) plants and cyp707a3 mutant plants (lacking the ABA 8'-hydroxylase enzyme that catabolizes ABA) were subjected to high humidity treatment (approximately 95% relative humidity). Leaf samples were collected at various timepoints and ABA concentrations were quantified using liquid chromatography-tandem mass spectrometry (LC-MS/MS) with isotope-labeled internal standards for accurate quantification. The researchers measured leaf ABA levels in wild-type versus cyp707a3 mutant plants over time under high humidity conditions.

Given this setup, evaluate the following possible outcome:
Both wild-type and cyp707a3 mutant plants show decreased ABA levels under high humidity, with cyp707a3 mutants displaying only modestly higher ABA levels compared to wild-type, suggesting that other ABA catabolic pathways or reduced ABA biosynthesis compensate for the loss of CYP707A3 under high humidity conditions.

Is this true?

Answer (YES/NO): NO